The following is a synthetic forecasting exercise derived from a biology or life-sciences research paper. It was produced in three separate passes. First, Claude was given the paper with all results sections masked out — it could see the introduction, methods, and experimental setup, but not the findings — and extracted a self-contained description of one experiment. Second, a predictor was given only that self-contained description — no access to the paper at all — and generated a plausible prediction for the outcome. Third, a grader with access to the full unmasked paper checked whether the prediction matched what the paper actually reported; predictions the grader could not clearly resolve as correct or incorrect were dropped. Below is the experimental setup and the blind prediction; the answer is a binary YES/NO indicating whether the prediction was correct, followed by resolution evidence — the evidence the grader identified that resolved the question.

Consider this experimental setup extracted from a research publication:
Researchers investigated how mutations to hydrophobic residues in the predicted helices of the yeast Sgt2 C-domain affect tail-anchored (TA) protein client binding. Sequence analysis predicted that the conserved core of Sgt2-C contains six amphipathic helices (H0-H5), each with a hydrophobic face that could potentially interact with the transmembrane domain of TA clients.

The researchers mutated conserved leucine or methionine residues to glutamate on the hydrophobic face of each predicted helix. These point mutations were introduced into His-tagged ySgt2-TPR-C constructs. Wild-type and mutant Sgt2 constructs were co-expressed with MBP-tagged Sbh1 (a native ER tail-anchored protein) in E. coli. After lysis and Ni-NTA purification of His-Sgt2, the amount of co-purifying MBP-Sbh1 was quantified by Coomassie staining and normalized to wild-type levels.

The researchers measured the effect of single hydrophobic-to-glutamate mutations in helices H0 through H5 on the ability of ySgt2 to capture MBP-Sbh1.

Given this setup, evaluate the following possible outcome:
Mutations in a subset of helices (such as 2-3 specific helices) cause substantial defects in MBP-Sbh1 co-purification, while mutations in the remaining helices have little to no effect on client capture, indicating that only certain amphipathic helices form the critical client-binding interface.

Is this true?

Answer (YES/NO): NO